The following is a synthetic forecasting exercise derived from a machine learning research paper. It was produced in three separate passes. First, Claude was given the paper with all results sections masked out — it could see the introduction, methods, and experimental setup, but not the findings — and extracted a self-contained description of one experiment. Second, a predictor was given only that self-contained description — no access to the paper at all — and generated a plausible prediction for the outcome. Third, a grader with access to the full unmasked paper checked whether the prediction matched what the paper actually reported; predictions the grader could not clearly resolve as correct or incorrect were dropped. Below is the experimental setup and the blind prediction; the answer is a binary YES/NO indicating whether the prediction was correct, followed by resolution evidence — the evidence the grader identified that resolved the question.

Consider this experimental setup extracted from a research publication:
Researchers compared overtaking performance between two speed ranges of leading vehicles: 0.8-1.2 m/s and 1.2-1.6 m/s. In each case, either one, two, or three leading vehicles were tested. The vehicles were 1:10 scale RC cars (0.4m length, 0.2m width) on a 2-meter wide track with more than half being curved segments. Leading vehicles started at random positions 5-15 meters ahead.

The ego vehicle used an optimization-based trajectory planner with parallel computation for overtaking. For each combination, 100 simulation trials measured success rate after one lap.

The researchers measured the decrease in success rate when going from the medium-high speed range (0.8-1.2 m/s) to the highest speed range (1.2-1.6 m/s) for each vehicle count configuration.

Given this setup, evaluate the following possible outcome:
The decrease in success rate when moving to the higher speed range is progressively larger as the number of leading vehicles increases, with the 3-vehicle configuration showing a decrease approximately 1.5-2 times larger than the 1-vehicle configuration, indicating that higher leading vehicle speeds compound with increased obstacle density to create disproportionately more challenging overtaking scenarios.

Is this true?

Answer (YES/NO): NO